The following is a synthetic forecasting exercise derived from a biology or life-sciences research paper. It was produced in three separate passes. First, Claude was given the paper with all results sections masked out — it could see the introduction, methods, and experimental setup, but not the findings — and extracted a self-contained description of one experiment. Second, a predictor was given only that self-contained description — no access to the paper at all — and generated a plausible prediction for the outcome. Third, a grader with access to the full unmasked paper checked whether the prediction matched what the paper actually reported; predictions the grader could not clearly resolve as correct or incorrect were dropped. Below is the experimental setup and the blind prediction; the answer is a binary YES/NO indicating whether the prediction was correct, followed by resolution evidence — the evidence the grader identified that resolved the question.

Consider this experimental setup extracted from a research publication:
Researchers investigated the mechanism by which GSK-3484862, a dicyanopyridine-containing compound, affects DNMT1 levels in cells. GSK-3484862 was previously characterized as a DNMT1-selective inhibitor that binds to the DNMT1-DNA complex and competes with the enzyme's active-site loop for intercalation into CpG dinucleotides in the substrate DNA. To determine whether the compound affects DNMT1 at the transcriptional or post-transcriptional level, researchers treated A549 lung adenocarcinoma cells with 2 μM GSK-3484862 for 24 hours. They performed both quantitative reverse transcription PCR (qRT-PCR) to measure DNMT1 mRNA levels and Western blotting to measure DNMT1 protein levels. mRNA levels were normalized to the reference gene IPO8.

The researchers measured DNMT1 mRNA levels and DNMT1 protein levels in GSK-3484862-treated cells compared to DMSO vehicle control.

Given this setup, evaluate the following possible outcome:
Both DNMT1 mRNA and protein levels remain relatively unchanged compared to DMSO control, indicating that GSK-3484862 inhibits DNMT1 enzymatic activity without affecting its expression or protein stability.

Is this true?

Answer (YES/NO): NO